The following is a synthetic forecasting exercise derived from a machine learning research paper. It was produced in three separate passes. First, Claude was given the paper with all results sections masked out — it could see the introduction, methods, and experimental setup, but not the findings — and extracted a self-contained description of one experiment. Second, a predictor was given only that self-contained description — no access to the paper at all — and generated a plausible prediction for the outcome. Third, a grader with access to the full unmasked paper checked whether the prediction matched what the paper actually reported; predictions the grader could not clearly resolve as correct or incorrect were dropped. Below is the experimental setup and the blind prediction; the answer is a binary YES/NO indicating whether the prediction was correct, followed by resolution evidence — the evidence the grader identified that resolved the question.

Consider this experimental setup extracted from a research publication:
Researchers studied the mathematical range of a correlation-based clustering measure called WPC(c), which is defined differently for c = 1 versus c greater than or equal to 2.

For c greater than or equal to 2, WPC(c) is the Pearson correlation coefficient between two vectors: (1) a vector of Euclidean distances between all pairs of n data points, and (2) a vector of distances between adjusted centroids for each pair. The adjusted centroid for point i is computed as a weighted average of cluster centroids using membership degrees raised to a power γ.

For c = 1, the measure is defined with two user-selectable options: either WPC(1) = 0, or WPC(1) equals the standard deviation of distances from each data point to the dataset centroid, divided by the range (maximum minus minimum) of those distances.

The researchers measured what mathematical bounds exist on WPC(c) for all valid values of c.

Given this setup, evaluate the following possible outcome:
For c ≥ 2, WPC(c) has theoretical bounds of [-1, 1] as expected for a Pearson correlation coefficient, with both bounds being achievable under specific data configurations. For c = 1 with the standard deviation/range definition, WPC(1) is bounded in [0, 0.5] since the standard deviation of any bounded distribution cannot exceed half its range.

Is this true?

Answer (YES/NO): NO